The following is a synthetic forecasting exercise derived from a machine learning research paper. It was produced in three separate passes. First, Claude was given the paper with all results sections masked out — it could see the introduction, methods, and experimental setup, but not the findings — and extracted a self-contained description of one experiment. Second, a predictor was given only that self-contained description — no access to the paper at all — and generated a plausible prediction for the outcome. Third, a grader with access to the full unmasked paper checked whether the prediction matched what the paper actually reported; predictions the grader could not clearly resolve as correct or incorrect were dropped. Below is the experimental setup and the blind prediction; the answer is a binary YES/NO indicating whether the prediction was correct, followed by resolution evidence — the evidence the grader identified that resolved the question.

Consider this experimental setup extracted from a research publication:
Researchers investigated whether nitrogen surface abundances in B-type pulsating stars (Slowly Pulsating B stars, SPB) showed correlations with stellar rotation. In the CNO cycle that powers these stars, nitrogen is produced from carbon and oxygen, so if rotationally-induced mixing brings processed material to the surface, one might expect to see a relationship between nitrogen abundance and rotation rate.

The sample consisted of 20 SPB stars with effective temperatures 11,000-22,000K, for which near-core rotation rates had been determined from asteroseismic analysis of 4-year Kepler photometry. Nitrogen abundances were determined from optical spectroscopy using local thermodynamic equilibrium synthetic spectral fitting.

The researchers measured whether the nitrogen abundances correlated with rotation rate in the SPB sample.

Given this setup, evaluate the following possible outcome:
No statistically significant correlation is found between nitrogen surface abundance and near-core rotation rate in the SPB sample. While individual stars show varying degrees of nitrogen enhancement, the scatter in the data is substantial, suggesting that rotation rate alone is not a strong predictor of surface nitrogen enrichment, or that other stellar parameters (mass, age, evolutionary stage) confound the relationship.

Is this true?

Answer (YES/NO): YES